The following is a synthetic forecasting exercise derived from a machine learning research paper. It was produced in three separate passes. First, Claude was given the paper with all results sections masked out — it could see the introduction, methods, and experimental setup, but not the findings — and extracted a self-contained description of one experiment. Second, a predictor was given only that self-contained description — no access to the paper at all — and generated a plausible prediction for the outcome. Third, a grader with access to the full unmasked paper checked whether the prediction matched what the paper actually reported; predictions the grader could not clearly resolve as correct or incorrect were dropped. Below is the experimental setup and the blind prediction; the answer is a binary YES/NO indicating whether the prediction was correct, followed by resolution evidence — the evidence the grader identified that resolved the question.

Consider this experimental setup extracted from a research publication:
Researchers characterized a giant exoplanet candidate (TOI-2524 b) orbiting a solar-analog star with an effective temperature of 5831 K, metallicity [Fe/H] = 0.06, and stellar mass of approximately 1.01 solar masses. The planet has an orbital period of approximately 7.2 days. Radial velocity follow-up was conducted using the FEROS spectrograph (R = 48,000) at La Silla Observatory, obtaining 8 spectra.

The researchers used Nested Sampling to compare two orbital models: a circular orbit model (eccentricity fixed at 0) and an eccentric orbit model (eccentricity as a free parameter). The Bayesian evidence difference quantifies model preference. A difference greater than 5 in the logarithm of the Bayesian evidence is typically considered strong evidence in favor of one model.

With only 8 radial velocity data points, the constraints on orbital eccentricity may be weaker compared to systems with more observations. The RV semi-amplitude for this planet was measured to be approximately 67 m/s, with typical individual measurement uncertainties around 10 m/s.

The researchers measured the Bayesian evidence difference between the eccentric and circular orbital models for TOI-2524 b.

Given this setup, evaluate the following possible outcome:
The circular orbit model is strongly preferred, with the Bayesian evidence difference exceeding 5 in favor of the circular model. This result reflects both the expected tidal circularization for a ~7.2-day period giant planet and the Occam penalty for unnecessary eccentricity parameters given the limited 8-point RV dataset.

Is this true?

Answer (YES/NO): NO